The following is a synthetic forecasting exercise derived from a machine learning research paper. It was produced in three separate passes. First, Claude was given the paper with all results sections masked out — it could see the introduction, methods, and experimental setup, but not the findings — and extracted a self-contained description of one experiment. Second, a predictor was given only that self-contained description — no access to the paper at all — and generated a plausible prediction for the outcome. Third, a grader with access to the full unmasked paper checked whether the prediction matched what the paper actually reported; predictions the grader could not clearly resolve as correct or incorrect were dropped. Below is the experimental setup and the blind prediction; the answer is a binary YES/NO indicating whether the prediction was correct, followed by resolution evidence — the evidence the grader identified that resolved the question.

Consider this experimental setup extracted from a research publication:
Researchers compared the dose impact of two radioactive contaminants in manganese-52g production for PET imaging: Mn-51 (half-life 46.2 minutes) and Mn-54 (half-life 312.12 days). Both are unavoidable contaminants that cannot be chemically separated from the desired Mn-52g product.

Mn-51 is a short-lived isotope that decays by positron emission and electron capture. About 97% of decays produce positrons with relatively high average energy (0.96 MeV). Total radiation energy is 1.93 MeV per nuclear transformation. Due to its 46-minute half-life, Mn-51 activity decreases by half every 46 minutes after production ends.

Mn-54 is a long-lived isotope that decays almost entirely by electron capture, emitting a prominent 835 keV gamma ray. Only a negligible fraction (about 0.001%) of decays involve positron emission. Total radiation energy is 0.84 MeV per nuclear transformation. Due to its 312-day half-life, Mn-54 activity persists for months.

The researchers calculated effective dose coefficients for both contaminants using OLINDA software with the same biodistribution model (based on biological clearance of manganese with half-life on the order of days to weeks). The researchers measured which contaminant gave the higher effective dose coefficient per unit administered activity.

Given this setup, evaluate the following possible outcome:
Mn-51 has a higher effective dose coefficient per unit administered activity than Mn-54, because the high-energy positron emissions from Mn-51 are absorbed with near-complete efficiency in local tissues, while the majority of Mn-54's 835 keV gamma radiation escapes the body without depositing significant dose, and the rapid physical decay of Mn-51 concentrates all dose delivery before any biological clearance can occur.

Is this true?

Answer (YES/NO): NO